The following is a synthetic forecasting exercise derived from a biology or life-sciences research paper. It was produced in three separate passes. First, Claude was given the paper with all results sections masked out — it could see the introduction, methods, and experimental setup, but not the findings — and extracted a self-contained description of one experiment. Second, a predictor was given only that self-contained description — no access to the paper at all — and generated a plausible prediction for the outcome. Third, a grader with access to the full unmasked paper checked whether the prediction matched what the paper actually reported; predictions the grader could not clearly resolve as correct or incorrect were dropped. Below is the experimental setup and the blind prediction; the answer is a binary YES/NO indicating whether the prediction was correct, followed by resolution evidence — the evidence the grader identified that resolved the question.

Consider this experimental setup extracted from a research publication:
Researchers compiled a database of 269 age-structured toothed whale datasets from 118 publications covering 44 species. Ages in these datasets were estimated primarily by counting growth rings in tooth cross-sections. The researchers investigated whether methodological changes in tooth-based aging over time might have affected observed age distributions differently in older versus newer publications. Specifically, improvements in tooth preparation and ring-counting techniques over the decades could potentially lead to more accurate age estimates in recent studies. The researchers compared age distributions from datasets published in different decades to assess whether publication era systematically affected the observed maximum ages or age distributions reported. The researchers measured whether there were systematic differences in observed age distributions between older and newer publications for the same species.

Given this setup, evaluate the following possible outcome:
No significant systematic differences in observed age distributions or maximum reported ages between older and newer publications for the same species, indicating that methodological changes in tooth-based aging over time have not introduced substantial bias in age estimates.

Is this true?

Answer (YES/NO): YES